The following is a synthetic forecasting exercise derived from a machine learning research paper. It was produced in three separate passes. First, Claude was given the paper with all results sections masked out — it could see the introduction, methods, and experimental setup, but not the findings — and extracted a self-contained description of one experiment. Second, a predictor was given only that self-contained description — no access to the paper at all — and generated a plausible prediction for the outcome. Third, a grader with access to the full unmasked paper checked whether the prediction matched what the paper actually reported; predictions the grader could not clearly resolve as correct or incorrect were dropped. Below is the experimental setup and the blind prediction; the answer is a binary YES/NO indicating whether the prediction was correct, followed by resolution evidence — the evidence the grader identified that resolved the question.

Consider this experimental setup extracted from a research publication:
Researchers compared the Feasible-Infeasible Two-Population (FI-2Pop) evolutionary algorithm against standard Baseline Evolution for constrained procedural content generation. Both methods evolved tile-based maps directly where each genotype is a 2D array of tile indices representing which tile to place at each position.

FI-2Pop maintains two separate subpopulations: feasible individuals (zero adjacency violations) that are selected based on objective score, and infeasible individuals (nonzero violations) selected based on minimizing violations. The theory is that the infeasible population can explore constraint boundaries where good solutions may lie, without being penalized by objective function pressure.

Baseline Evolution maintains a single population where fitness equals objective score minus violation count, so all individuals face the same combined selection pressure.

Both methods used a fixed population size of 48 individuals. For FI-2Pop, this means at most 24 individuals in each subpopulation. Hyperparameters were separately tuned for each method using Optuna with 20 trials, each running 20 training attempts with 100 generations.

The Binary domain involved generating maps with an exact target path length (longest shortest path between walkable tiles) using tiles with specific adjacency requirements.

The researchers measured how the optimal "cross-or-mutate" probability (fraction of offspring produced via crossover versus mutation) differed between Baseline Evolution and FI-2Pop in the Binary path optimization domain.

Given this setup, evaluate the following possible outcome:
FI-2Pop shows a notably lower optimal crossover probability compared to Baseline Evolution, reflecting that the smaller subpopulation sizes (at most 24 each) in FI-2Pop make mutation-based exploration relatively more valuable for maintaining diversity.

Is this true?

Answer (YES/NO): NO